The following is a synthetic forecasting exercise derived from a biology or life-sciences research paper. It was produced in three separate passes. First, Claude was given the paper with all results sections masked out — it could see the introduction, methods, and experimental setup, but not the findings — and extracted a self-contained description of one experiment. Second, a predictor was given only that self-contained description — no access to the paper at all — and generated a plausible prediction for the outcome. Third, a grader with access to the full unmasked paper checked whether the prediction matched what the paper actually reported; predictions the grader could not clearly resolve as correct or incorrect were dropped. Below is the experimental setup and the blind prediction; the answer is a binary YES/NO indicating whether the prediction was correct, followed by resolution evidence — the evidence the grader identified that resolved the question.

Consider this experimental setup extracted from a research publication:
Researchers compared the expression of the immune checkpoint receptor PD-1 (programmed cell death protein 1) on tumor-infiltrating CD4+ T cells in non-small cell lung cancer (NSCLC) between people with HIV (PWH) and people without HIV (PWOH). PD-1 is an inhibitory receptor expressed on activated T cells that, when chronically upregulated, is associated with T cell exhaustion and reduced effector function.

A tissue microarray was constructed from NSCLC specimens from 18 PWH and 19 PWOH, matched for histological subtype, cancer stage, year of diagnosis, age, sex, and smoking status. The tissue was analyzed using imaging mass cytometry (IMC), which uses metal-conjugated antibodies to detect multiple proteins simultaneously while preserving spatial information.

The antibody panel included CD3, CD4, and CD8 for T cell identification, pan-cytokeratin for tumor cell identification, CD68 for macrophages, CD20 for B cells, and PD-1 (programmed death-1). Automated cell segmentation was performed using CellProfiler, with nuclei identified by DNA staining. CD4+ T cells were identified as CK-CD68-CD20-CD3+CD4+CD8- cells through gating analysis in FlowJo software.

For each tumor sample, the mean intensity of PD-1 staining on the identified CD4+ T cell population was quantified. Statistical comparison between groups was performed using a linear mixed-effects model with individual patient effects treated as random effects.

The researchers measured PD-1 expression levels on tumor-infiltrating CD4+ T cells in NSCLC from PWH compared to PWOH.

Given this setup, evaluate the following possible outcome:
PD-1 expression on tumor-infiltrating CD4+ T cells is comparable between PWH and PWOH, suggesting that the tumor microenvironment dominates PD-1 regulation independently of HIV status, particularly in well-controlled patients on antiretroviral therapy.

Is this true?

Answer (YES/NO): NO